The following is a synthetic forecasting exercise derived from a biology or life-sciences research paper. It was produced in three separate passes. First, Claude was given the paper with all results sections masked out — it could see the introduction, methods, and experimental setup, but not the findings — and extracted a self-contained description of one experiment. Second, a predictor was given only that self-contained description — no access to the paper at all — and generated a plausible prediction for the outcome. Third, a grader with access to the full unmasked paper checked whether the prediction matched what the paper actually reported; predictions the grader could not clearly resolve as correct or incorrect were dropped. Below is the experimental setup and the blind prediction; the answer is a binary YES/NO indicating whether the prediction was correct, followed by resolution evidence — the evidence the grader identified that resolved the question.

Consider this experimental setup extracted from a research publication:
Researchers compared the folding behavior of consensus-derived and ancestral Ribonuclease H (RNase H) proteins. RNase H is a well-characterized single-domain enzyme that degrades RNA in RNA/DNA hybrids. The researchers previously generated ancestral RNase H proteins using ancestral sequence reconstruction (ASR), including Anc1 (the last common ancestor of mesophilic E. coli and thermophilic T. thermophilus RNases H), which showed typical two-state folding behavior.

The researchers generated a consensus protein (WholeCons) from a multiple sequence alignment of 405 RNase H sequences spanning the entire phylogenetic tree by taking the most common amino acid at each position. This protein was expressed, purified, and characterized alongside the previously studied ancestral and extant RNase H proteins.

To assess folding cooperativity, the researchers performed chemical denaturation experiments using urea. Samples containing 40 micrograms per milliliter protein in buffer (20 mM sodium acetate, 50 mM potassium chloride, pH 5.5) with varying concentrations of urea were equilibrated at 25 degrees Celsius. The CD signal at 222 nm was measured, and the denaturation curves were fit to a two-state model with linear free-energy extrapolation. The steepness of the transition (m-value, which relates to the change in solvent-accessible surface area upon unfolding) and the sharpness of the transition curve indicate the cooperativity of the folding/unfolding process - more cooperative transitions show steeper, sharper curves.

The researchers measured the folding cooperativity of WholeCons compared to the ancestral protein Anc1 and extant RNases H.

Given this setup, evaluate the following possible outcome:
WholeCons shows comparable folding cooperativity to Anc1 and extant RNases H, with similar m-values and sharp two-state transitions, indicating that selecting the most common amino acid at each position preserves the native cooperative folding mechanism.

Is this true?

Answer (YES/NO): NO